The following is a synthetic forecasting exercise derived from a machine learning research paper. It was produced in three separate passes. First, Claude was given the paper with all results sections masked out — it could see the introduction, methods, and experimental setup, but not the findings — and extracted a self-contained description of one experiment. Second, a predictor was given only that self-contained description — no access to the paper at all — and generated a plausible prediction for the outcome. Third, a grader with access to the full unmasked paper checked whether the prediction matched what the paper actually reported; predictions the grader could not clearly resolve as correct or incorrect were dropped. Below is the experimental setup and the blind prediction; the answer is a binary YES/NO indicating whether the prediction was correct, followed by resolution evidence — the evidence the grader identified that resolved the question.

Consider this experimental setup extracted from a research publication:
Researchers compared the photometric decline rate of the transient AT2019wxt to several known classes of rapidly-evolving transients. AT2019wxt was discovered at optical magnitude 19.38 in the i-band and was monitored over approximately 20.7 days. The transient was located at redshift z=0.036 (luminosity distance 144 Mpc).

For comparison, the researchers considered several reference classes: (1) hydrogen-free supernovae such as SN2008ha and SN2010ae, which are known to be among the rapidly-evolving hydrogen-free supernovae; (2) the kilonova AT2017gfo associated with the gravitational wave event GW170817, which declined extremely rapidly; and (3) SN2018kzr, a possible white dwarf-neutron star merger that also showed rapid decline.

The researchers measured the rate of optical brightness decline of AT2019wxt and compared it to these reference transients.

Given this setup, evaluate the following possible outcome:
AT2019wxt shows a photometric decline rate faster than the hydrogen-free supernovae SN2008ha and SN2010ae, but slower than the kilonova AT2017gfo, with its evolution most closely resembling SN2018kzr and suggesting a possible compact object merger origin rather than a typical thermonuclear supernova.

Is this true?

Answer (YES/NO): NO